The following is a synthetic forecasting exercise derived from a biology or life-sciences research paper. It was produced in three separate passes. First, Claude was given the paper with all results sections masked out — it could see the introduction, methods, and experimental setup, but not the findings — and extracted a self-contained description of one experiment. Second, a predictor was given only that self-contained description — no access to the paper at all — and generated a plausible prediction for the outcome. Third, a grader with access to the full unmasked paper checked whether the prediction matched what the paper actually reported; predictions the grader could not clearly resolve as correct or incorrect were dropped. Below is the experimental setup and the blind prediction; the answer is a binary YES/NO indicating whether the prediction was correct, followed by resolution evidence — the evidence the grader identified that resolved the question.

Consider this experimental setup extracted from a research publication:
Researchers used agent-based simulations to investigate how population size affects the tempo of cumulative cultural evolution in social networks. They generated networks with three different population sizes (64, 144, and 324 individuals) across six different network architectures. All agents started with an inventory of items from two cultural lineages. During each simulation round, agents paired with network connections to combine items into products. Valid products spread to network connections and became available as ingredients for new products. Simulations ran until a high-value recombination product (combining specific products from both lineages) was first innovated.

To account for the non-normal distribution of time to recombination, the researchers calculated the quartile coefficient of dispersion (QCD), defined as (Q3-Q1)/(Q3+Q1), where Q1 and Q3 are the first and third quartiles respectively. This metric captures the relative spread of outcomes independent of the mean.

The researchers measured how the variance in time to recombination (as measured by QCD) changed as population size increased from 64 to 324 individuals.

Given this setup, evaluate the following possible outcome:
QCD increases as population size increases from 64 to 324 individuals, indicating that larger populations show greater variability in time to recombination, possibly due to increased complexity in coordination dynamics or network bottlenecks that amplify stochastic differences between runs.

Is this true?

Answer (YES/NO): NO